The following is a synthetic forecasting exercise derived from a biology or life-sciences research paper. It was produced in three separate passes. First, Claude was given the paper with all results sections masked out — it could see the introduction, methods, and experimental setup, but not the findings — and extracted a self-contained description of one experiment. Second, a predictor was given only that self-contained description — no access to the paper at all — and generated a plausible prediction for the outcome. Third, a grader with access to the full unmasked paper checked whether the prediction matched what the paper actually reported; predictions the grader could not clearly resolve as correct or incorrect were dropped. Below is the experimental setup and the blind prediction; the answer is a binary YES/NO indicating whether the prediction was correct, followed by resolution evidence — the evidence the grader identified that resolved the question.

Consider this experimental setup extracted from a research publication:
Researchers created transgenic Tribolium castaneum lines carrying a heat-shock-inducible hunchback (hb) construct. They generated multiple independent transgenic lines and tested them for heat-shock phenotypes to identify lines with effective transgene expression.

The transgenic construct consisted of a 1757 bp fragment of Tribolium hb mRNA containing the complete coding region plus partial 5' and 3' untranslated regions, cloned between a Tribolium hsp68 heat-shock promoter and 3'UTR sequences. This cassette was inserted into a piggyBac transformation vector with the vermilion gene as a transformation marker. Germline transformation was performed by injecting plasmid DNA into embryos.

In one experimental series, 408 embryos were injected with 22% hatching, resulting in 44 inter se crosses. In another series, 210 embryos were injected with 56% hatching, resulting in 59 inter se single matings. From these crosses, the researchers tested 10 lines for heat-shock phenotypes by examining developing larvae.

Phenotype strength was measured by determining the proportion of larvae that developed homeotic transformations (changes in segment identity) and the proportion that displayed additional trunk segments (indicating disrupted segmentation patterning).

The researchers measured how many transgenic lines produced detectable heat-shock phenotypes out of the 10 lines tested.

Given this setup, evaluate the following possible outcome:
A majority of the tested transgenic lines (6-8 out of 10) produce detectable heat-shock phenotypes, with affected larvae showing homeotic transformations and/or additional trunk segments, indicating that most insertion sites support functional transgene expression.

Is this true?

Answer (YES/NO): NO